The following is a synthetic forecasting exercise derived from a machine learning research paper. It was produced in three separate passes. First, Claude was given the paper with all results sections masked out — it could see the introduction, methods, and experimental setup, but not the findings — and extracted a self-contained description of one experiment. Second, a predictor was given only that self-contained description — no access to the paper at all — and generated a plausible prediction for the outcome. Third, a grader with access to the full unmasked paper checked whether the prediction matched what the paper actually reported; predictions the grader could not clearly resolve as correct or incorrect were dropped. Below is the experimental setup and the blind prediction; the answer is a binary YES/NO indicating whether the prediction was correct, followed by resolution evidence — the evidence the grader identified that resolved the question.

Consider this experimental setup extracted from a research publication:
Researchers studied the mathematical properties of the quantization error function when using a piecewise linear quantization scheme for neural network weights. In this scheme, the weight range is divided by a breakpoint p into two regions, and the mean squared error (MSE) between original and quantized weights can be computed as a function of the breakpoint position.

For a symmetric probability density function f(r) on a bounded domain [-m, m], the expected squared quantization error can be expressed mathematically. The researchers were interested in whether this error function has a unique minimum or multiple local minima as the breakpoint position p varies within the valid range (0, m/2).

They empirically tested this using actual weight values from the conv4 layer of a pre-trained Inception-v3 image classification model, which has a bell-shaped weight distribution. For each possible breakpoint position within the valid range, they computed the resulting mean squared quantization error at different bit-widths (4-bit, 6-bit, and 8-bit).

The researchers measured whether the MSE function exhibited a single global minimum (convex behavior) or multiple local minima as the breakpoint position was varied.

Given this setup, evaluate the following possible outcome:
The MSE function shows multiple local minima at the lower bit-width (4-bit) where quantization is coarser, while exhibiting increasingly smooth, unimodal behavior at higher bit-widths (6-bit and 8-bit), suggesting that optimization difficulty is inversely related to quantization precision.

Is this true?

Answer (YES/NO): NO